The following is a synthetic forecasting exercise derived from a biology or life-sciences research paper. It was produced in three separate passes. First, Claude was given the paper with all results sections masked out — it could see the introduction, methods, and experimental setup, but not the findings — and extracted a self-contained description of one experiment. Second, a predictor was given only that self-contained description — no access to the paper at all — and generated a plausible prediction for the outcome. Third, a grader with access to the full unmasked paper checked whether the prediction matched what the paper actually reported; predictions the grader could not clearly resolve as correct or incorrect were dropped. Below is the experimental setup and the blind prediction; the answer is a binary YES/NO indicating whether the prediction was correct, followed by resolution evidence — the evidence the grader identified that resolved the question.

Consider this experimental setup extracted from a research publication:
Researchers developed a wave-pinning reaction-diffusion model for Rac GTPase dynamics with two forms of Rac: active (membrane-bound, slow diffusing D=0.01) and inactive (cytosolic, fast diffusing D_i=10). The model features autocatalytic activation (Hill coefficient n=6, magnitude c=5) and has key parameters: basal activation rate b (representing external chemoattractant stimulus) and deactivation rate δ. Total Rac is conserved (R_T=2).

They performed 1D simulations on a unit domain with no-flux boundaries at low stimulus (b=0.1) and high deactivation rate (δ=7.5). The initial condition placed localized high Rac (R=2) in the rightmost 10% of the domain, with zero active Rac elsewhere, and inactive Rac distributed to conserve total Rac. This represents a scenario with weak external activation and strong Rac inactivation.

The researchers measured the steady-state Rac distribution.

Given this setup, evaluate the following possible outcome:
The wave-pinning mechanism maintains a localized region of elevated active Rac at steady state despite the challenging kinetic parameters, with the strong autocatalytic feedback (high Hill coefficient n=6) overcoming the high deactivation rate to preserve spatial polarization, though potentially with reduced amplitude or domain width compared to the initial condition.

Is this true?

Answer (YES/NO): NO